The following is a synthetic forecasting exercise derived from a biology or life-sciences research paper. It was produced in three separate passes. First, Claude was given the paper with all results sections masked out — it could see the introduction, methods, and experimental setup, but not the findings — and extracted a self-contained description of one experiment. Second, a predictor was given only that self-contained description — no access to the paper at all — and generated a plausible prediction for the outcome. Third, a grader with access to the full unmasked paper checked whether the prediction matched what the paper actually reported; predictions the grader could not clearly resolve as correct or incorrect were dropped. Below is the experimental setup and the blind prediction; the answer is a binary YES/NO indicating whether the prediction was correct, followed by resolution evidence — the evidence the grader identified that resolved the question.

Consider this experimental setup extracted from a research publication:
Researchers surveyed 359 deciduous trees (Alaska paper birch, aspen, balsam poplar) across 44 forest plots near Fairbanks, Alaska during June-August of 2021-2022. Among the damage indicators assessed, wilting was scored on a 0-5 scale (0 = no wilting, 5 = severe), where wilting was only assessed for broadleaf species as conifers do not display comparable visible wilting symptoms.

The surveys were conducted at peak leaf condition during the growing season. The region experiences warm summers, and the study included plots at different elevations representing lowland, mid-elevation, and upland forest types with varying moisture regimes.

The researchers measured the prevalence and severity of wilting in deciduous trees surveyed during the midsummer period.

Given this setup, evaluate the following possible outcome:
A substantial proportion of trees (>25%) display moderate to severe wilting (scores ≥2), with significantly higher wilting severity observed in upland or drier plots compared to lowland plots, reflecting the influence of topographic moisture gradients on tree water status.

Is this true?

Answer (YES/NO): NO